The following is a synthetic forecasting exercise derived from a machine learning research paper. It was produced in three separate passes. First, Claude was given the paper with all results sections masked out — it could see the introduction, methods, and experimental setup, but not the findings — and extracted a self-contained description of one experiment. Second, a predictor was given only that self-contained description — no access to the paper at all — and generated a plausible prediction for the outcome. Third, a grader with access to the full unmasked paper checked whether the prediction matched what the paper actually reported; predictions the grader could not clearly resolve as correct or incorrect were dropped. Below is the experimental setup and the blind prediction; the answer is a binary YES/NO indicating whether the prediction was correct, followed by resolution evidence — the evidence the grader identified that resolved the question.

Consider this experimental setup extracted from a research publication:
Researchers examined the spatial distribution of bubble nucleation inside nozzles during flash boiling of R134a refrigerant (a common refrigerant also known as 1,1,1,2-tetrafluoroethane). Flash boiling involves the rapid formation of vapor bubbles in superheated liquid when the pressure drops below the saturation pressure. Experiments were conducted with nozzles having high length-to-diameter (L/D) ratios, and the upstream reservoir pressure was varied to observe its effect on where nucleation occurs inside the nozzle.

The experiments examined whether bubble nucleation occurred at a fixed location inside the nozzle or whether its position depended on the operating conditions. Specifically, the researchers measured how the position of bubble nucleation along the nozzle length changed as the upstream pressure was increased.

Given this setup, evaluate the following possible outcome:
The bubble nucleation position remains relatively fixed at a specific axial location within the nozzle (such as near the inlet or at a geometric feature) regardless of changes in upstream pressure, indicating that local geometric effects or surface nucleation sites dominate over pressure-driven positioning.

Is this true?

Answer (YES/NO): NO